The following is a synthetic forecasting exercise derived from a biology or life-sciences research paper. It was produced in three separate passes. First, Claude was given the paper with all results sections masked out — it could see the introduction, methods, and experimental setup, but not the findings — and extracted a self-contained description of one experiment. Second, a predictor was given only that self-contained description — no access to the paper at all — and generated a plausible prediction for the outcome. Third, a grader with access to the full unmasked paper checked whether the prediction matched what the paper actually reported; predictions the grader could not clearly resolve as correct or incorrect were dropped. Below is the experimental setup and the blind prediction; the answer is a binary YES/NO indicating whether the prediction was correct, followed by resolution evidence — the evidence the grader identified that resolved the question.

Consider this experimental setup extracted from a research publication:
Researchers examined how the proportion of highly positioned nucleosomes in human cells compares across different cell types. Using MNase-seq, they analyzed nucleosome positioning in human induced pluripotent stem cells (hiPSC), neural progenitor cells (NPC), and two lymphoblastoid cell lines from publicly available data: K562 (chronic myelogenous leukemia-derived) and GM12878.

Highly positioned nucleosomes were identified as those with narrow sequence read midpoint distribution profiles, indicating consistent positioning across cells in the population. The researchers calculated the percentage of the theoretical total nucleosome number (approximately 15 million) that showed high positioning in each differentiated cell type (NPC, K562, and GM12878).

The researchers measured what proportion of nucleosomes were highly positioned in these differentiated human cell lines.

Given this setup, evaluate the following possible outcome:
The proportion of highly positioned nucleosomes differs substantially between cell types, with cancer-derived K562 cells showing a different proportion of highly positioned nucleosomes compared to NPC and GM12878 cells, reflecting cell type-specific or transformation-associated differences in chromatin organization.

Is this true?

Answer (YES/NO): NO